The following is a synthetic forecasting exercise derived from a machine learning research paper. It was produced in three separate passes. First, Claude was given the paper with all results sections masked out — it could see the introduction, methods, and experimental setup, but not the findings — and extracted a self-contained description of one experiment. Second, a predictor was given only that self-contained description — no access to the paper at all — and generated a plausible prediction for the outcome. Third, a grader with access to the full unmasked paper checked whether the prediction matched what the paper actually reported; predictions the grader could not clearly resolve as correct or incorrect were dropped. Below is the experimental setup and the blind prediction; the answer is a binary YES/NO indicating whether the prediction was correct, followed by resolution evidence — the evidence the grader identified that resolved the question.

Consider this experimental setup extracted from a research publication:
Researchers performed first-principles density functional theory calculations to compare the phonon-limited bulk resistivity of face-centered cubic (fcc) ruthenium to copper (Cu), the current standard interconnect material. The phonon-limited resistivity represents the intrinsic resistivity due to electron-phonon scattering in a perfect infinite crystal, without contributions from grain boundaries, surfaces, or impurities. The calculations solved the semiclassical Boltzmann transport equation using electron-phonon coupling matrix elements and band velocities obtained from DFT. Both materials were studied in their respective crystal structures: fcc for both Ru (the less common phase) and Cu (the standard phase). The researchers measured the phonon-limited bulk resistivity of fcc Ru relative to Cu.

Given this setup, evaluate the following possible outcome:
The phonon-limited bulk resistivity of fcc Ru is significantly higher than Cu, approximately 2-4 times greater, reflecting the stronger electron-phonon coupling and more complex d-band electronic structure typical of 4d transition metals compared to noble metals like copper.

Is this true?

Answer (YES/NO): YES